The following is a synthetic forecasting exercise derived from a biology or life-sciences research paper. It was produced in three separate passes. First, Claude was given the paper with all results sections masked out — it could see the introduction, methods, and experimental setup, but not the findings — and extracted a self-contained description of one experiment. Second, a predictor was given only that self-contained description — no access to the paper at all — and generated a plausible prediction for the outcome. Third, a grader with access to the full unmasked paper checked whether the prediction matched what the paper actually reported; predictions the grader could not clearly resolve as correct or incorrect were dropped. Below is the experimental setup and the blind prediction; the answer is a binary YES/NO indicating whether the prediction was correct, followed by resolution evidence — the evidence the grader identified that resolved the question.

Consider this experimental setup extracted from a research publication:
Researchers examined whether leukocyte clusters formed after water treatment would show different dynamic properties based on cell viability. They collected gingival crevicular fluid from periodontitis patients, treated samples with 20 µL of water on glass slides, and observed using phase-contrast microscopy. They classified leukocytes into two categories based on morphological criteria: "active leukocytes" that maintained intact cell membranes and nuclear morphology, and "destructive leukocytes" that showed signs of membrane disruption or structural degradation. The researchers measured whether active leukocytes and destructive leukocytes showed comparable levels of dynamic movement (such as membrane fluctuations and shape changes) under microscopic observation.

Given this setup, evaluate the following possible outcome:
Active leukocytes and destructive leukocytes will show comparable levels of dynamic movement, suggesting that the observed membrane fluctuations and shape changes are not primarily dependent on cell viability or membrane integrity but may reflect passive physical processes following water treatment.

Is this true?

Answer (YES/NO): NO